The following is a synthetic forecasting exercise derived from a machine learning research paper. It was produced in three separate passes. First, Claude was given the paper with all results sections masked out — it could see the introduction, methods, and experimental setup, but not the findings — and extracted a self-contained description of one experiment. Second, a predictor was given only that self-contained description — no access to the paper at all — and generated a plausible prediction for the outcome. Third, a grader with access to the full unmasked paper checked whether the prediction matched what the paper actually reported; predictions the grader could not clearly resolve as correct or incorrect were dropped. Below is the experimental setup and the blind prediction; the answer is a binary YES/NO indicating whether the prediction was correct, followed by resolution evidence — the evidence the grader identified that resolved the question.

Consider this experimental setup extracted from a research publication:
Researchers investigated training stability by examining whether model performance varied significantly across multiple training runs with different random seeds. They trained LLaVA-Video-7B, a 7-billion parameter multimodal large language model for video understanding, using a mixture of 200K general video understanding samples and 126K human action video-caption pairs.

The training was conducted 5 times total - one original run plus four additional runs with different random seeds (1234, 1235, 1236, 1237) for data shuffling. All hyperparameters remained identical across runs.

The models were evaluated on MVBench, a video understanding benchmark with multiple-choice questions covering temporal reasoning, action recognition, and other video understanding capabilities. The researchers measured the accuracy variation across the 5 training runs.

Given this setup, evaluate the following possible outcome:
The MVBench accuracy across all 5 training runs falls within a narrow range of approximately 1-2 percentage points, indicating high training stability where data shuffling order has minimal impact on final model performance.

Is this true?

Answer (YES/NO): NO